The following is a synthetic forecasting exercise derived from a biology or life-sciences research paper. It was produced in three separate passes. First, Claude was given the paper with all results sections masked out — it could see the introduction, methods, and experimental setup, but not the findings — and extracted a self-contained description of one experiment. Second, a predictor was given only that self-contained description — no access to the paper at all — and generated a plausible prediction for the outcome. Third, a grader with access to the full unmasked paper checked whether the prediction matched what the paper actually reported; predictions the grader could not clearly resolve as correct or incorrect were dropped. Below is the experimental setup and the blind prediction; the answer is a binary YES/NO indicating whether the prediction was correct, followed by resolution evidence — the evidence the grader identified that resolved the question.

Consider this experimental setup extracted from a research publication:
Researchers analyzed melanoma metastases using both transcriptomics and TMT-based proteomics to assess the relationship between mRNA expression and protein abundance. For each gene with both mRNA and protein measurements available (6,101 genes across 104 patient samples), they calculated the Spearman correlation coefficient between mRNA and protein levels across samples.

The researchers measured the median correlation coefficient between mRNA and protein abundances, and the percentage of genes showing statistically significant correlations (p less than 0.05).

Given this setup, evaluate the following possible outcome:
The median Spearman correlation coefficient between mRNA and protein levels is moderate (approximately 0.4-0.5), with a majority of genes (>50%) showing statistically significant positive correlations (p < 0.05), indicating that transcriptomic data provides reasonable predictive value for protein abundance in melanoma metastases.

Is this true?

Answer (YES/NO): YES